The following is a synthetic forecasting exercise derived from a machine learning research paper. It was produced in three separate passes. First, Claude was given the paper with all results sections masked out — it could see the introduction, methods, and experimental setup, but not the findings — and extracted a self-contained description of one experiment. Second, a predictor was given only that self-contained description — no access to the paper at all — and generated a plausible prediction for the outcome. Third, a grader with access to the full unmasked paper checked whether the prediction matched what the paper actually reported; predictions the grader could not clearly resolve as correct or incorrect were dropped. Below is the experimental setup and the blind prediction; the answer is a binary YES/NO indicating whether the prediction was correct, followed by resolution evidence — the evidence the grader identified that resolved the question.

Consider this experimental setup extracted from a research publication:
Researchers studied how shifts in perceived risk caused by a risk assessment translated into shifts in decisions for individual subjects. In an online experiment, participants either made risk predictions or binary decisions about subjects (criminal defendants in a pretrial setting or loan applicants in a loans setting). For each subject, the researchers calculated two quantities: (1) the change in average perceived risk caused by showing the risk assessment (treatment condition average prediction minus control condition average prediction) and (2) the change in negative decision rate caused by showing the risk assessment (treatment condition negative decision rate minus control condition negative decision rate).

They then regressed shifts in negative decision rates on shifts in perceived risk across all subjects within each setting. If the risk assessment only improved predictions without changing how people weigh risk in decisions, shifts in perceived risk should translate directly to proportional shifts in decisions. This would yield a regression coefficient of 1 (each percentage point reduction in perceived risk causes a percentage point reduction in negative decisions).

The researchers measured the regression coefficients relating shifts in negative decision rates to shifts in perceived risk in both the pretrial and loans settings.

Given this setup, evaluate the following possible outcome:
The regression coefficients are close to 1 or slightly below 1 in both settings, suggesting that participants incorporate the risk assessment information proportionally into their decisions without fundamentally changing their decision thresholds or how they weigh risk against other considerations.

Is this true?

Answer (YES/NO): NO